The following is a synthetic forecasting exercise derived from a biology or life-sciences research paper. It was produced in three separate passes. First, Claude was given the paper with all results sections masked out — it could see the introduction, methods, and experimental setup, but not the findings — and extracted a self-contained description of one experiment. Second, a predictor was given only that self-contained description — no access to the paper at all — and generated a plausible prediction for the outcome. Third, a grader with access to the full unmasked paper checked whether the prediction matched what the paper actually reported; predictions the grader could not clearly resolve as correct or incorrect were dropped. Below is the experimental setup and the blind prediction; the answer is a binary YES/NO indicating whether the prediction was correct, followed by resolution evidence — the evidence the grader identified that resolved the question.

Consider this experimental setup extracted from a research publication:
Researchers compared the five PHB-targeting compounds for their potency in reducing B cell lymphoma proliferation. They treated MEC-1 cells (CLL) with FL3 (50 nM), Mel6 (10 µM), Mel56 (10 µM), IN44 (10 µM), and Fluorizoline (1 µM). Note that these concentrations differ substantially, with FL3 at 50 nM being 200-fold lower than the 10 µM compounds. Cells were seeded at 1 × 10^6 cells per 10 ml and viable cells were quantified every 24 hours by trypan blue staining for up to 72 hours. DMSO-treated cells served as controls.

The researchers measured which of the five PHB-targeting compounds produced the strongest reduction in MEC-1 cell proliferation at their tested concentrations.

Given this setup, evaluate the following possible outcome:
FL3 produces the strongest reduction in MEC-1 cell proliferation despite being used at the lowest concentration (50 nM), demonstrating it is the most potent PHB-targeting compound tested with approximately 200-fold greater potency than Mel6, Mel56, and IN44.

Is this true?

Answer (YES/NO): NO